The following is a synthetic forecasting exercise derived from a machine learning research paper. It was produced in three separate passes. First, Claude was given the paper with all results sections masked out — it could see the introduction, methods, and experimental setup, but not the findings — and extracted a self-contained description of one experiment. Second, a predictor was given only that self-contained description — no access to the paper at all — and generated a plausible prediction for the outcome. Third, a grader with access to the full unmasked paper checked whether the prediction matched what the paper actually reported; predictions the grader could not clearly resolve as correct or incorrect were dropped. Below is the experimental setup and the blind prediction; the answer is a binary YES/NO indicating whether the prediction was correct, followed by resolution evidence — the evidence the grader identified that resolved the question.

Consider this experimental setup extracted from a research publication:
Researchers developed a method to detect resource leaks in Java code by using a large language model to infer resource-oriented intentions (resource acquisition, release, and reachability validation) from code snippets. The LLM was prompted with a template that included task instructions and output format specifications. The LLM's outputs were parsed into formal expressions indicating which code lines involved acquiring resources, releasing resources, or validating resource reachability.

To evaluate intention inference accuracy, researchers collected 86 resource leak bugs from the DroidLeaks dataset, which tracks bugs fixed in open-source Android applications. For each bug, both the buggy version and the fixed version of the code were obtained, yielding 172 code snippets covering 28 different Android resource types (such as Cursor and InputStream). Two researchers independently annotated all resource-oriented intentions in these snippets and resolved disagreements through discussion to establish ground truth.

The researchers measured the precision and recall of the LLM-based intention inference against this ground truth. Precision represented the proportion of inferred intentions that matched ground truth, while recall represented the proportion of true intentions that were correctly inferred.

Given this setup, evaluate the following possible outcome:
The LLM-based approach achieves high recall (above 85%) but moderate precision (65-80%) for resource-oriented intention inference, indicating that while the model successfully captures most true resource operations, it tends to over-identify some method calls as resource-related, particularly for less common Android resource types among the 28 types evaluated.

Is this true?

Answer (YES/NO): NO